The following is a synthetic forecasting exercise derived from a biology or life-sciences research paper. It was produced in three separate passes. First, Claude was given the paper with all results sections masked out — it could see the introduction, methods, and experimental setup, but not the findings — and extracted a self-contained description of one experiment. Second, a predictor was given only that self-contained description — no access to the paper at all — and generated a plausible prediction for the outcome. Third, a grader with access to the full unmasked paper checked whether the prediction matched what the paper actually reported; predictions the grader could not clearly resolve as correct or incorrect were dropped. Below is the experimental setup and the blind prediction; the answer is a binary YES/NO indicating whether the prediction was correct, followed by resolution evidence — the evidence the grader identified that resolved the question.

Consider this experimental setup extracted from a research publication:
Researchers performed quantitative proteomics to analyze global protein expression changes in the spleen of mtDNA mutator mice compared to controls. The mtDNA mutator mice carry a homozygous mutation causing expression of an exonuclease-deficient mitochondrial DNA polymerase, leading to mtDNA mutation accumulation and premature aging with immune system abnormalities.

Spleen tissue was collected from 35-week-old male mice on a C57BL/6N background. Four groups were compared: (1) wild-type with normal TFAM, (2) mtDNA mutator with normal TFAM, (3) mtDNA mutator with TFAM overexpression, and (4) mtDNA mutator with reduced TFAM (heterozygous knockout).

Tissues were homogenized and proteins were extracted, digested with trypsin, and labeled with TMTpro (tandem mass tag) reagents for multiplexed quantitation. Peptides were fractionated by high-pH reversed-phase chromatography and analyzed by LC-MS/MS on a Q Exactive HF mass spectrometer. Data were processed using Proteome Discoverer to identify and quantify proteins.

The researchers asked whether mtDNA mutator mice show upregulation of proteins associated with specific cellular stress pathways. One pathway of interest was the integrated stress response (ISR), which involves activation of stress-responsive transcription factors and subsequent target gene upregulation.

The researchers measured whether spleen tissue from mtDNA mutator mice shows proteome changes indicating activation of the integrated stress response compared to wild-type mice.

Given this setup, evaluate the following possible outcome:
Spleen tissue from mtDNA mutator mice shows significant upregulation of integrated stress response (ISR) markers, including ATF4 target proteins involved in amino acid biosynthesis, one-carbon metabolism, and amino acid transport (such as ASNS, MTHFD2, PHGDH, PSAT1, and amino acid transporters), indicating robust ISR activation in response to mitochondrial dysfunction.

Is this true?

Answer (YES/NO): NO